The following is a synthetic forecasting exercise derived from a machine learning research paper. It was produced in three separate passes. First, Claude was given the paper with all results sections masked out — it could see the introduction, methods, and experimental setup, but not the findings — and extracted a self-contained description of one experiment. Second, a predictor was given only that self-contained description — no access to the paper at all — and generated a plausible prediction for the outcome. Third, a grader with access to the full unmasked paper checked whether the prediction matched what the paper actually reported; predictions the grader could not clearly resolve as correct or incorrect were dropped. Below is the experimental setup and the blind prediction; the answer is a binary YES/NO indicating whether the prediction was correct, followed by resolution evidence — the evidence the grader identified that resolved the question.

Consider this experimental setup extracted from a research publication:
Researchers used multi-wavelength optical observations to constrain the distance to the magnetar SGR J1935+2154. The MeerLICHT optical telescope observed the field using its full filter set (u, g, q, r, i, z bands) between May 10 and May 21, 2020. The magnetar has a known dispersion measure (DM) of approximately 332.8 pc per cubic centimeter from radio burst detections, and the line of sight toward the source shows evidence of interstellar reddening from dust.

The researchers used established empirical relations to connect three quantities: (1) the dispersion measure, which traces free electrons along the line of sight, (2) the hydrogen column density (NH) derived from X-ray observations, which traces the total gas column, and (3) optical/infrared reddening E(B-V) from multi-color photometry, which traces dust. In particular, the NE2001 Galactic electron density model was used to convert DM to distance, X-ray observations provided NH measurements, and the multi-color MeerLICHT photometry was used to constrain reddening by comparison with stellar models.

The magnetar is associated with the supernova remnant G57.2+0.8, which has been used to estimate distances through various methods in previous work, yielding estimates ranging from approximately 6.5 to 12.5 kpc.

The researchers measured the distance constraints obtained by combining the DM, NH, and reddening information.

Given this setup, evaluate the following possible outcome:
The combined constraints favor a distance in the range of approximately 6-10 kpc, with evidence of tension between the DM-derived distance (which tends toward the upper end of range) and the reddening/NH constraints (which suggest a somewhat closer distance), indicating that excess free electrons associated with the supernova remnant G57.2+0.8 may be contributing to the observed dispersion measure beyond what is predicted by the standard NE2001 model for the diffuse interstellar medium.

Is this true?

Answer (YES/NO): NO